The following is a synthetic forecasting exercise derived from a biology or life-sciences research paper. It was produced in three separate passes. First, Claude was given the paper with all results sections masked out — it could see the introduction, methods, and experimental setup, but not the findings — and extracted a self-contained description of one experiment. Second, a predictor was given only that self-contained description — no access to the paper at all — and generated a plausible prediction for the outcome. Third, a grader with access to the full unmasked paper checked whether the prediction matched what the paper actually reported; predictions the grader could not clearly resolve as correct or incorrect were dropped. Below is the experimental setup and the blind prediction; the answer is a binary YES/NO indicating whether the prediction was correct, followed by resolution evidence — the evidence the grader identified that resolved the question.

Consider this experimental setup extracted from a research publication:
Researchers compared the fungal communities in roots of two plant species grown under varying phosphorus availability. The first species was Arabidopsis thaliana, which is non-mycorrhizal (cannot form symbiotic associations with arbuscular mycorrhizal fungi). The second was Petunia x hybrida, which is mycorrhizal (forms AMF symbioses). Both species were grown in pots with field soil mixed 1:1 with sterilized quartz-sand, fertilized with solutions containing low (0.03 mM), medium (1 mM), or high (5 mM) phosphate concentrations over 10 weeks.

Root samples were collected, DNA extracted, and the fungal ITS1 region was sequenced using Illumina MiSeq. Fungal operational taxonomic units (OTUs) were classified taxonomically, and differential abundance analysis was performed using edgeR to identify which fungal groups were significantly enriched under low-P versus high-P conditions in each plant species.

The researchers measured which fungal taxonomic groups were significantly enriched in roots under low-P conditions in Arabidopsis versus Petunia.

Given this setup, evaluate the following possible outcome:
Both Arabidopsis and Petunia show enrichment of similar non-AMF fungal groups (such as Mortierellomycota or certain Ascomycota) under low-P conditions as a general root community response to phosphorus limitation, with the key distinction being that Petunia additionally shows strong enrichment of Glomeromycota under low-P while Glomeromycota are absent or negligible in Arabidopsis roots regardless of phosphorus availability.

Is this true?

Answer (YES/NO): NO